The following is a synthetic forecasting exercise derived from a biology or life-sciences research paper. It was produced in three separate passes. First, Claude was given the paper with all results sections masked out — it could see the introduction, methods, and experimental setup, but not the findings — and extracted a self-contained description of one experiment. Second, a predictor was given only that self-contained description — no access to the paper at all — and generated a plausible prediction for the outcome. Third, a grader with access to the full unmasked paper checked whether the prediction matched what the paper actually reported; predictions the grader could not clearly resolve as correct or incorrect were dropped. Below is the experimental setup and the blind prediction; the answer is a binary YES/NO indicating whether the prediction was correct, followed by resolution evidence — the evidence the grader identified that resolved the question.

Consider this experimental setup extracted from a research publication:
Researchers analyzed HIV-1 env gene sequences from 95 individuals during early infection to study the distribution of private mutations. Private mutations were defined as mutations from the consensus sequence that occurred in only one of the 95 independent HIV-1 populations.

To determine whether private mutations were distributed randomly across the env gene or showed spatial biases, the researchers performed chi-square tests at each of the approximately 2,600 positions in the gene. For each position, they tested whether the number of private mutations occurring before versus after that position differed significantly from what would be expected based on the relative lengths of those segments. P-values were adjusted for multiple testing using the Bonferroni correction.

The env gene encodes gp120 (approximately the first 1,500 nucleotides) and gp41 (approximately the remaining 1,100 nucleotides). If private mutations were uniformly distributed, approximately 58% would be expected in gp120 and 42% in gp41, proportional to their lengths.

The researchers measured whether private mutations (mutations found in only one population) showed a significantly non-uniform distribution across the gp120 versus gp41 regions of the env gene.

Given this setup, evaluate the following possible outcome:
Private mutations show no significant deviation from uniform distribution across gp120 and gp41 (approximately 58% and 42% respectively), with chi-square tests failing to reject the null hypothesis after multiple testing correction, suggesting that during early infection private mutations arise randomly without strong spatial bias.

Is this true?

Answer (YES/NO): YES